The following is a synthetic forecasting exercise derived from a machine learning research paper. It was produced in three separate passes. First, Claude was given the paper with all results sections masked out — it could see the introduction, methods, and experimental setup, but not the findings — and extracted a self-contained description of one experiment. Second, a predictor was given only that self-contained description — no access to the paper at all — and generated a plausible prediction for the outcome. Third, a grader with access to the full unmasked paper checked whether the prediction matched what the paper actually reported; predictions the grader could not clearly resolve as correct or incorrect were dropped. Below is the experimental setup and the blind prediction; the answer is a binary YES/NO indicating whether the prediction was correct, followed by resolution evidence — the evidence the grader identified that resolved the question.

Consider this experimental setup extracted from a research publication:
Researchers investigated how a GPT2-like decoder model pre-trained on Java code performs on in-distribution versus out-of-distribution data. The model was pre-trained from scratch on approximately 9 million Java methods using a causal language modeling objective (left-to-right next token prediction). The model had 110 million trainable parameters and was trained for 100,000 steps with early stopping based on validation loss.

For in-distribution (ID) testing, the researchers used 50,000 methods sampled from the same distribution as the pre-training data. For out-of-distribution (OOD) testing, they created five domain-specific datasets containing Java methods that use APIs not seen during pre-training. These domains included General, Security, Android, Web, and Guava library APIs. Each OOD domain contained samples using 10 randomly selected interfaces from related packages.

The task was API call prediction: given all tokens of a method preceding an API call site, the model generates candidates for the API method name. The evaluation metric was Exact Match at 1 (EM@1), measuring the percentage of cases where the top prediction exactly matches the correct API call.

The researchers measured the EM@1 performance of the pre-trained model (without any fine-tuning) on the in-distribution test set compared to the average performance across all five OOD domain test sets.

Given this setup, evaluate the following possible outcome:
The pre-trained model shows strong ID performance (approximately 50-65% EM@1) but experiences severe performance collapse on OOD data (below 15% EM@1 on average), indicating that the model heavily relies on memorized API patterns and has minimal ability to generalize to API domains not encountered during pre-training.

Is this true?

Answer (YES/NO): NO